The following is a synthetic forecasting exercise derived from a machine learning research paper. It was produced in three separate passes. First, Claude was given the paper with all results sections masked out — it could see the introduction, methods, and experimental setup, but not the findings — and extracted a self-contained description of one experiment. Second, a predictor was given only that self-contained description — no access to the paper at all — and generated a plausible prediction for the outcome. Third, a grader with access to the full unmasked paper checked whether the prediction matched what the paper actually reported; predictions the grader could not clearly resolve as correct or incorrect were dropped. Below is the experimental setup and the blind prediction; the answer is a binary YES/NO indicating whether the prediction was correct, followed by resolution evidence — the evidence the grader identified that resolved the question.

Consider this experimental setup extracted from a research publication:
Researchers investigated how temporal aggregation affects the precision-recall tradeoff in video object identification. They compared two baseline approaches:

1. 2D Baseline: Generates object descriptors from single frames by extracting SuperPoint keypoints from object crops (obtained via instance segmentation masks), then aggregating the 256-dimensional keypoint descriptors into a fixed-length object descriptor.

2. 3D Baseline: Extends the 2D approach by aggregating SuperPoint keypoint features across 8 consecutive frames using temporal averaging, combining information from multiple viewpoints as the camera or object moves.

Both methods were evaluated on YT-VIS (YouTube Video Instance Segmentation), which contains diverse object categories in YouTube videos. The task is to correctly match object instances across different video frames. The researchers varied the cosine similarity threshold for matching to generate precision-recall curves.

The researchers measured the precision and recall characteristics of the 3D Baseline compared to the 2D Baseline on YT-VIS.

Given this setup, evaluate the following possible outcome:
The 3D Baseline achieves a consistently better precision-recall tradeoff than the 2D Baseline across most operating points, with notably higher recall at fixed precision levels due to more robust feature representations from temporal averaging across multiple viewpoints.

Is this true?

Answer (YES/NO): NO